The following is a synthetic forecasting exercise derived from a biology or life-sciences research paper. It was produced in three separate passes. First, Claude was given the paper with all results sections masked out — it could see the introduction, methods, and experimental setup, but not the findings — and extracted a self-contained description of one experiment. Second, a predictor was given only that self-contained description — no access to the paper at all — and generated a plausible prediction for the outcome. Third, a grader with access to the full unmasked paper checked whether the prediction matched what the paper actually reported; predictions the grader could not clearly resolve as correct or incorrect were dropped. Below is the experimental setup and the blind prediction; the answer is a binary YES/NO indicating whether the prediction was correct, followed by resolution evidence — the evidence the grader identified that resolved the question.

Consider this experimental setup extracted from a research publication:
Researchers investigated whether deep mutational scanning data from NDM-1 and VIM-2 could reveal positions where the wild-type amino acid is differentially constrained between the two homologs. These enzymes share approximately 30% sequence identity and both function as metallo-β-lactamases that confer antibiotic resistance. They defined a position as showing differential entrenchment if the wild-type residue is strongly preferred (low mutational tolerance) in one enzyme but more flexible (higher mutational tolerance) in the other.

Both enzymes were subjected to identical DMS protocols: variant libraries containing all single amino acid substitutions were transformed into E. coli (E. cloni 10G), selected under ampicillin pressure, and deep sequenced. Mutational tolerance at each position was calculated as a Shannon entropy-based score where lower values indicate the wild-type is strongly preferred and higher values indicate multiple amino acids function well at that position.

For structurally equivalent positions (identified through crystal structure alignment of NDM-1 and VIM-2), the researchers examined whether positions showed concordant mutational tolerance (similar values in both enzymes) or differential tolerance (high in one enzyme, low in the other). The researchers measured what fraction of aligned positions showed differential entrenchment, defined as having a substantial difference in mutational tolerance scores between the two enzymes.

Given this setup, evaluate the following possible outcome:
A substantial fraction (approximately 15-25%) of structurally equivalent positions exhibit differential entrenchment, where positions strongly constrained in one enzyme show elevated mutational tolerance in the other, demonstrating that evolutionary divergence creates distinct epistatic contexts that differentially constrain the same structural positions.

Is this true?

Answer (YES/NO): YES